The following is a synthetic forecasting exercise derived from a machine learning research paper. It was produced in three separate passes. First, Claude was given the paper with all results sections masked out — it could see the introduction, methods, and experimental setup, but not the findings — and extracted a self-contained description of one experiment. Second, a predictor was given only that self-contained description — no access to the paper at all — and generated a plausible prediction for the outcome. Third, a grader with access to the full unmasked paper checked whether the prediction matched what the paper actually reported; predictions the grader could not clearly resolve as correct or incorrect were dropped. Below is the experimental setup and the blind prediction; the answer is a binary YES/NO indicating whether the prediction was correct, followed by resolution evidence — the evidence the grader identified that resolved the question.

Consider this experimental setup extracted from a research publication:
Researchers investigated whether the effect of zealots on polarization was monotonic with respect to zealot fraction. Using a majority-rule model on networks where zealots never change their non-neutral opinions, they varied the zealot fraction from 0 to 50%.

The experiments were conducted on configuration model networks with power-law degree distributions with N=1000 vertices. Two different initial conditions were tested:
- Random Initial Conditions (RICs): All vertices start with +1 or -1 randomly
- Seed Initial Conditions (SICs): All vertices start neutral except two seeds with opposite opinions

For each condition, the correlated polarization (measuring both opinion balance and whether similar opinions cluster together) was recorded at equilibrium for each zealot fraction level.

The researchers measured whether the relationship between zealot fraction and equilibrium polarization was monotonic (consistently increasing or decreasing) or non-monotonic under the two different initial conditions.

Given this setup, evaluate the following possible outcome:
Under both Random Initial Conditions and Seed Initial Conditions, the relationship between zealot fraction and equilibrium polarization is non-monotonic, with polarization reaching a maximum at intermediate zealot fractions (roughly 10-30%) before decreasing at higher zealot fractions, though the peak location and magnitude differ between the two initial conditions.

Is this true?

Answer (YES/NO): NO